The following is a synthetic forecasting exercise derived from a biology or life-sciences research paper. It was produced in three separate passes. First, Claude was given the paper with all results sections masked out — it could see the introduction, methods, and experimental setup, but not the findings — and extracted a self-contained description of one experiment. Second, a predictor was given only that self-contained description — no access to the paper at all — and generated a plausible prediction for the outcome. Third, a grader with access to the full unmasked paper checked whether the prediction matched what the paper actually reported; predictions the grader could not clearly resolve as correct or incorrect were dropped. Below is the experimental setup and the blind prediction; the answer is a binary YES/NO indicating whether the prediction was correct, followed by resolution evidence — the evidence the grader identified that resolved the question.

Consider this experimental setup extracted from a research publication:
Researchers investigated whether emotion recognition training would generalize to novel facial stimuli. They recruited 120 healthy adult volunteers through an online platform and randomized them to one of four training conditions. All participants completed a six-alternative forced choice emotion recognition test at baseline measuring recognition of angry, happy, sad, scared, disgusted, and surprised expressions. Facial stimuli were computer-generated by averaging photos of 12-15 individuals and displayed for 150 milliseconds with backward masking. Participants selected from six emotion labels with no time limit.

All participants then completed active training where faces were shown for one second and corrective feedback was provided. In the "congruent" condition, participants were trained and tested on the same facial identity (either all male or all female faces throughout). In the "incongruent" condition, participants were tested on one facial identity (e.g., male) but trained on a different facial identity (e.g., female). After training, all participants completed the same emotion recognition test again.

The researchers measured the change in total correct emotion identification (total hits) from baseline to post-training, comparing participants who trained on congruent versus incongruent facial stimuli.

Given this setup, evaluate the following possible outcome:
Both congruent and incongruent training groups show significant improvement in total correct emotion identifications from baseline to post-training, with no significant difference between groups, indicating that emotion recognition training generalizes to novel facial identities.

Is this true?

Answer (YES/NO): YES